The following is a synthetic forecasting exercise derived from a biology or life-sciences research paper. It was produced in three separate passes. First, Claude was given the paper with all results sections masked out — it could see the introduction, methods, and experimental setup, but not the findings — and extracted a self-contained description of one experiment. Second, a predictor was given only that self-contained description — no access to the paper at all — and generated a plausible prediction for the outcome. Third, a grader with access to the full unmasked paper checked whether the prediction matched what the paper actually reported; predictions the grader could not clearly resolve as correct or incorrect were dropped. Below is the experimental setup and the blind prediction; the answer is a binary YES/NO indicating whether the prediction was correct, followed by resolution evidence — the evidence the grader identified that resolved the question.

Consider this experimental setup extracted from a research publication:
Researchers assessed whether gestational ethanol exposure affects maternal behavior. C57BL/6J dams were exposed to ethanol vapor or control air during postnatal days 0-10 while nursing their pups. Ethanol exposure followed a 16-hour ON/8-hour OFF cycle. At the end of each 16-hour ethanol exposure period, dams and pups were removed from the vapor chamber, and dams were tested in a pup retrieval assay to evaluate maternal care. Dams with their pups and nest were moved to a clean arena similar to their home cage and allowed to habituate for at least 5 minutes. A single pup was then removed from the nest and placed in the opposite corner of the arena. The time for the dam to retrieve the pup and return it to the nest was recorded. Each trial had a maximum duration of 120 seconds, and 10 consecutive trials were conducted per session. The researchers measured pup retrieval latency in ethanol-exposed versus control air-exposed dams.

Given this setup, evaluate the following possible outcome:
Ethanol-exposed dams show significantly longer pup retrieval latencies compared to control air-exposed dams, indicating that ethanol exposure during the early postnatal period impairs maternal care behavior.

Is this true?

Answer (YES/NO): YES